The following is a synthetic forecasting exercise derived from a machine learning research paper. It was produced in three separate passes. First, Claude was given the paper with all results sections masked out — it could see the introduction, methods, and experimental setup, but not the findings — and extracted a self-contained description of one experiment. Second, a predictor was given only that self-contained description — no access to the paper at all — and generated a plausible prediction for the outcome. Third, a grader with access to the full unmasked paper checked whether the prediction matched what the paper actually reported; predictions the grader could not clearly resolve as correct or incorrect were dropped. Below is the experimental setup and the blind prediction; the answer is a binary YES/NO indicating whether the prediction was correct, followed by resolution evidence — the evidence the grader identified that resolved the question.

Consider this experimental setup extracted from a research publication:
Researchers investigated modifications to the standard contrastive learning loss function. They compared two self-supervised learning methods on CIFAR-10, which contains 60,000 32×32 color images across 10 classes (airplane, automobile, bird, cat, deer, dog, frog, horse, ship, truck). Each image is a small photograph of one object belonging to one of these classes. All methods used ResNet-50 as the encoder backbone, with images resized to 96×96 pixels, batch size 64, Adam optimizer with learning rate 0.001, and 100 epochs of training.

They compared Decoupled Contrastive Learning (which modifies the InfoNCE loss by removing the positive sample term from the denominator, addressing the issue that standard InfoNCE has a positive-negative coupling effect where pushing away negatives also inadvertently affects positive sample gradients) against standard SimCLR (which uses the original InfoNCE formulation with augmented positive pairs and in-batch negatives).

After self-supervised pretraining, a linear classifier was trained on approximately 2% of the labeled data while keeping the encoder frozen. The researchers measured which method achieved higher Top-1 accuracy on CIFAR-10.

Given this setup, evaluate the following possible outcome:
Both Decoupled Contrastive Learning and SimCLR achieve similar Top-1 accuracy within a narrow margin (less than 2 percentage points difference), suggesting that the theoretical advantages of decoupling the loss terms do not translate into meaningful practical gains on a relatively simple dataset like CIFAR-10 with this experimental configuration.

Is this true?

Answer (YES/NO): YES